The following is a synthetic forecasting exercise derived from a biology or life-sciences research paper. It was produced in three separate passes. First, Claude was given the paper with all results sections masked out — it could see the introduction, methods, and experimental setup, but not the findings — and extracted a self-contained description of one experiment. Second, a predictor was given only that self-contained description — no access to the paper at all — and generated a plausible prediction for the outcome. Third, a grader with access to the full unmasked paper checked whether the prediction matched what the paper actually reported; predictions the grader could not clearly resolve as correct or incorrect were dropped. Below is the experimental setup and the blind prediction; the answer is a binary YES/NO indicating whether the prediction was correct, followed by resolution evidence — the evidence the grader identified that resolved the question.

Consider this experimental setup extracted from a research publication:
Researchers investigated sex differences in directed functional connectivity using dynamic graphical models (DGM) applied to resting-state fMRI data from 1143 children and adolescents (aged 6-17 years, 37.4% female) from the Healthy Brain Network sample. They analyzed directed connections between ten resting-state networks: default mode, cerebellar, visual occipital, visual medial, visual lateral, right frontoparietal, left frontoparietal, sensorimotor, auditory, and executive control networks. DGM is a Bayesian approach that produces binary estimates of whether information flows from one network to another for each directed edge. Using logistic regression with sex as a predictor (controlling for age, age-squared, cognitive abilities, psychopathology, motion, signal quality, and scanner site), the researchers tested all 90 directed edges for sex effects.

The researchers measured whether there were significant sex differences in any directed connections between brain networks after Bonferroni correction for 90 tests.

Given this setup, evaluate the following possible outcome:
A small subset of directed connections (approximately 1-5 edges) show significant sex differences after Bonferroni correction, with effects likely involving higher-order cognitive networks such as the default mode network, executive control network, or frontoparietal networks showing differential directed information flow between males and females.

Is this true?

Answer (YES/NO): NO